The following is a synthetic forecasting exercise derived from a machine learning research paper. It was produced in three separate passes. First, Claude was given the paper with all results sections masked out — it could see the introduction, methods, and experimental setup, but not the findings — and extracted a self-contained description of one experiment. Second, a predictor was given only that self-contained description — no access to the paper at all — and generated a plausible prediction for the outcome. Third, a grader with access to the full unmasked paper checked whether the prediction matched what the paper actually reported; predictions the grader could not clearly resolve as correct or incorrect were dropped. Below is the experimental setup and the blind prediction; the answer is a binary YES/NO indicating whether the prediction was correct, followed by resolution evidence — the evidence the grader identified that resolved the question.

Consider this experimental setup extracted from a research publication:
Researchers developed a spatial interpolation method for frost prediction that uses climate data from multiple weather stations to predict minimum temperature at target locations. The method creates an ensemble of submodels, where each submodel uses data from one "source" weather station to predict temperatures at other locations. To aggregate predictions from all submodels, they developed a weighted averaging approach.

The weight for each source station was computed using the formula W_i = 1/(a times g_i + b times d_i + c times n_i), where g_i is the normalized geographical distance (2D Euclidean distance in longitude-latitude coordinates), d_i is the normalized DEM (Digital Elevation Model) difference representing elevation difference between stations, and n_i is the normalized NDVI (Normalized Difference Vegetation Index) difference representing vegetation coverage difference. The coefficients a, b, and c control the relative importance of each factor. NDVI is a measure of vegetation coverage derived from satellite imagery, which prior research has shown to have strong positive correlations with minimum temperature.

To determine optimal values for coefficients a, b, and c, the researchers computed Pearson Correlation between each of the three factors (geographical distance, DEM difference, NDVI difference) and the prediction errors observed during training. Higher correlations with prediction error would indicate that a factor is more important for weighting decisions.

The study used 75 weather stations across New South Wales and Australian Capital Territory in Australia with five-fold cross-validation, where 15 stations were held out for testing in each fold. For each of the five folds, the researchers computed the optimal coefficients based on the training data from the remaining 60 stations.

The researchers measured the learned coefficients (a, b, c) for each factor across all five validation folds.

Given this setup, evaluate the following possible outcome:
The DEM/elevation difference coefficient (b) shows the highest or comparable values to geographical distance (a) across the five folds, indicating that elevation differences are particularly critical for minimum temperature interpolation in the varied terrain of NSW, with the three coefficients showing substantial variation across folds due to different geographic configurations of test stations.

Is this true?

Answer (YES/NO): NO